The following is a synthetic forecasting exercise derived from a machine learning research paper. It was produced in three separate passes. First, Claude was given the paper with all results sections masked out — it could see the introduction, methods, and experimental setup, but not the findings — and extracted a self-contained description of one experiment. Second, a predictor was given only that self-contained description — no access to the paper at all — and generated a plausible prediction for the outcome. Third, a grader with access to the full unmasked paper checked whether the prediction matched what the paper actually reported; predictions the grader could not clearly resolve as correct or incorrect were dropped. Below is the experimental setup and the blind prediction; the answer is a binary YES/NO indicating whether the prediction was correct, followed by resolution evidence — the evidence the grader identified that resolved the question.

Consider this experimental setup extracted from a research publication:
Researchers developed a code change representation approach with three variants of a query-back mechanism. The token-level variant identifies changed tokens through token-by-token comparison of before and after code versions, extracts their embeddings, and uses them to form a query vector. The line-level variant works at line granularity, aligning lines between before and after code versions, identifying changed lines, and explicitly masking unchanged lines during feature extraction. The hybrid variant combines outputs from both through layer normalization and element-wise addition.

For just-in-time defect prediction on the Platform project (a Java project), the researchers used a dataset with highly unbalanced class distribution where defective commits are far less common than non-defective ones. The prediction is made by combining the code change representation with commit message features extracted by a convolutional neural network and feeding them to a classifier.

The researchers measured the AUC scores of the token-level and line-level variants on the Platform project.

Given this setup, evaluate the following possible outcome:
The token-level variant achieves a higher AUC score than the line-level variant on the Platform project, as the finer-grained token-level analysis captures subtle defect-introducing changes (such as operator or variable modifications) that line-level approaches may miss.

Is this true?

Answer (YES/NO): NO